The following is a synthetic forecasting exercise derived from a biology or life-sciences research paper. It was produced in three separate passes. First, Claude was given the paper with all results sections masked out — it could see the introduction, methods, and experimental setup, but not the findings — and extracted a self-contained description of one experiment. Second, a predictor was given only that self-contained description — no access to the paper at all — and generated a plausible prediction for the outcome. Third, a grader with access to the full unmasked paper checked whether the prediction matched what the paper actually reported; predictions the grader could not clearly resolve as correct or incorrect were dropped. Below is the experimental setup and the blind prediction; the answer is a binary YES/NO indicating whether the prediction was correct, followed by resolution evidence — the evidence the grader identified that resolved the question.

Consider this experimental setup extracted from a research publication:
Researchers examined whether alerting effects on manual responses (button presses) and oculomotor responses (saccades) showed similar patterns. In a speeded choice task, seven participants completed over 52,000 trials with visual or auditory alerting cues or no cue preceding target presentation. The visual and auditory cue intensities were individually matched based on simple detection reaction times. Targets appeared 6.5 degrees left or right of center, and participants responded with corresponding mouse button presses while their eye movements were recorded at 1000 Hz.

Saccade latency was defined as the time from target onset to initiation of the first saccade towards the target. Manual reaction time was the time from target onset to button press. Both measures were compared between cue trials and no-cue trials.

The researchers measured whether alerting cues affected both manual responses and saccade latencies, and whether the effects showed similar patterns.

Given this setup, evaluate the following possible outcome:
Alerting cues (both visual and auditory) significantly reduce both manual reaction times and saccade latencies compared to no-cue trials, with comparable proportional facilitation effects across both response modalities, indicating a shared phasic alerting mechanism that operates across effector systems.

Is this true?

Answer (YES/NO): YES